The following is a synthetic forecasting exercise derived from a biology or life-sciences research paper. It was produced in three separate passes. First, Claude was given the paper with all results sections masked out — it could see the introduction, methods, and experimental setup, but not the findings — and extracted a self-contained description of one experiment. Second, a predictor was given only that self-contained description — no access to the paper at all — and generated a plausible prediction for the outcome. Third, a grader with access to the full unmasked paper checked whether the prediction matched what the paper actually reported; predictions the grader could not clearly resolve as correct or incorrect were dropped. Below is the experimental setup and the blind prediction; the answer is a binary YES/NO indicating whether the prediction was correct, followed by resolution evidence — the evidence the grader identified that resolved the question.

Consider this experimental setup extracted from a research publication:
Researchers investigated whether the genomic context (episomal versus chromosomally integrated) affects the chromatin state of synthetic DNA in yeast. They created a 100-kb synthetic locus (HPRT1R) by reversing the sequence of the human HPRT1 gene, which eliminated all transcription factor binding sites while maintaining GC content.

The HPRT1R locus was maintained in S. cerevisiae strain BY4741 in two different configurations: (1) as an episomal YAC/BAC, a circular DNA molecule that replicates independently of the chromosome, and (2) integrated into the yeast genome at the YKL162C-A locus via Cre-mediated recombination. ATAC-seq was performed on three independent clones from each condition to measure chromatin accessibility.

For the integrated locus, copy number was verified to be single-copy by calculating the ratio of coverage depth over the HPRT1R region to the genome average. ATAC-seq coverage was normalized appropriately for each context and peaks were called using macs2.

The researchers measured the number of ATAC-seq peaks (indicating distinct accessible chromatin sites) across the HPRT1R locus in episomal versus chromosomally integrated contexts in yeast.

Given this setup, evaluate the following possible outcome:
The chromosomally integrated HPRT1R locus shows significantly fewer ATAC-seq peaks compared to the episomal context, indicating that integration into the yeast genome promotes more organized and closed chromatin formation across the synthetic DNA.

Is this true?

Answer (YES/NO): NO